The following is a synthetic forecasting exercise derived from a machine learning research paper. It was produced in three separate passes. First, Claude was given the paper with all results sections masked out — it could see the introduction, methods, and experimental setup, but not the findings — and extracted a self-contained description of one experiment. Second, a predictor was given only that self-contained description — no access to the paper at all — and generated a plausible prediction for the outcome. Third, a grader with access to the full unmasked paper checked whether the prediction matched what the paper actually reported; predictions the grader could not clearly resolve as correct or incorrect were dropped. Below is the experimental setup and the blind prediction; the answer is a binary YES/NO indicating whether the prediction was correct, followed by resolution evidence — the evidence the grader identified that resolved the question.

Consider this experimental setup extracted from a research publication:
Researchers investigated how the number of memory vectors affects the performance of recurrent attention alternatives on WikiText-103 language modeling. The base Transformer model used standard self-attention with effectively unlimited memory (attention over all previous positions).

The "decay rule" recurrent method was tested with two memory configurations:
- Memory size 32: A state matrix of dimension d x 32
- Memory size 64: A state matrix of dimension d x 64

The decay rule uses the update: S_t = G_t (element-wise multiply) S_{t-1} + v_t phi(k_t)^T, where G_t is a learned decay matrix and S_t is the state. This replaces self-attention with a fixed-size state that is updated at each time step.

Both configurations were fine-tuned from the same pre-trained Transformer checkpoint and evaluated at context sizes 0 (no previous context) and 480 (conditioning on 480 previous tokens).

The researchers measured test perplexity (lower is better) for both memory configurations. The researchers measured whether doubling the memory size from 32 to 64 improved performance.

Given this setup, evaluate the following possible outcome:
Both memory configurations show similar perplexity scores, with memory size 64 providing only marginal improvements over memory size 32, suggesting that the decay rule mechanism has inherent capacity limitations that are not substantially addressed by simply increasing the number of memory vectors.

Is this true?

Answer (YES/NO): NO